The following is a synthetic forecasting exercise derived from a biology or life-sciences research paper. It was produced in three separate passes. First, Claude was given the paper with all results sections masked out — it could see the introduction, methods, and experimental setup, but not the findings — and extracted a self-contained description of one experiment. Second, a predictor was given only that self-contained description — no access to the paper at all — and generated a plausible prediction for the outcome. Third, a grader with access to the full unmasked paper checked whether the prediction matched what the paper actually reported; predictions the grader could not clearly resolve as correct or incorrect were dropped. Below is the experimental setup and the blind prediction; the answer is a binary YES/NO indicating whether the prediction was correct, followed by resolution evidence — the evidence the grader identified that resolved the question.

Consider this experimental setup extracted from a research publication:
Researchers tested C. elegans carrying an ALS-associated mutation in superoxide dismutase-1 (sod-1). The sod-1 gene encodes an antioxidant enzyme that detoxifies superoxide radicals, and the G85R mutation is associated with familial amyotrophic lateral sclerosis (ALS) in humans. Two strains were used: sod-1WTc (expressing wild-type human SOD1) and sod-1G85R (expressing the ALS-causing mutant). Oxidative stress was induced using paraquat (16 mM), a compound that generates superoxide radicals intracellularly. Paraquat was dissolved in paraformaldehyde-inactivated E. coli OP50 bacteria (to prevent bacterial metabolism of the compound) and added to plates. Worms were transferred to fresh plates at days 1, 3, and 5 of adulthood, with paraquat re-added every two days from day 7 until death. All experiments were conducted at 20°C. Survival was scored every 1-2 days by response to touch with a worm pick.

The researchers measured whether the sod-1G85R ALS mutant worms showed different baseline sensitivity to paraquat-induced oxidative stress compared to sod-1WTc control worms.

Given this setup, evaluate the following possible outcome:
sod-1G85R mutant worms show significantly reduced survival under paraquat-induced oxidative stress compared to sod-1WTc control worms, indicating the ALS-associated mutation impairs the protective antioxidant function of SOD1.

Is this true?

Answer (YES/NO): YES